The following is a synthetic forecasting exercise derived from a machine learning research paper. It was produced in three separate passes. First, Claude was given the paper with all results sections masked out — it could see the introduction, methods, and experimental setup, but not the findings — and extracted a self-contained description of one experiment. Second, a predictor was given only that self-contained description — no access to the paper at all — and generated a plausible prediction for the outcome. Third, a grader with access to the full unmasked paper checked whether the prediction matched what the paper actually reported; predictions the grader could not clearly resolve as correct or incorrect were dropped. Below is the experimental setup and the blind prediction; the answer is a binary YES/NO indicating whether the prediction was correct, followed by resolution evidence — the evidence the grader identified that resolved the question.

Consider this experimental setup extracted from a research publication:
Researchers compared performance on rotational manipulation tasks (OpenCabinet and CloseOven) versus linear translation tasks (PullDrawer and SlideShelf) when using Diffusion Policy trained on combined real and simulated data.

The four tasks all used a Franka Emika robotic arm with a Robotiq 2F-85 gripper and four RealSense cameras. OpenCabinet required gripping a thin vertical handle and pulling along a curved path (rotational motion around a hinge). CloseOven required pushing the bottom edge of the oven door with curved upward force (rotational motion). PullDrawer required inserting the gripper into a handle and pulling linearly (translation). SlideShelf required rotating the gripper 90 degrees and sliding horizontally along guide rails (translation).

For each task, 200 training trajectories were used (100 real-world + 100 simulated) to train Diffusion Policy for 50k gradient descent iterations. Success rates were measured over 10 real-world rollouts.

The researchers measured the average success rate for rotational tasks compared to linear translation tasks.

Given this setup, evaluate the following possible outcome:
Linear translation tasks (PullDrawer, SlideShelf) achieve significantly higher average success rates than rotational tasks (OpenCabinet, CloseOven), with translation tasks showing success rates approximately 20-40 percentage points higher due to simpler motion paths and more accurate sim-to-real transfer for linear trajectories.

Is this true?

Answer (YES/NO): NO